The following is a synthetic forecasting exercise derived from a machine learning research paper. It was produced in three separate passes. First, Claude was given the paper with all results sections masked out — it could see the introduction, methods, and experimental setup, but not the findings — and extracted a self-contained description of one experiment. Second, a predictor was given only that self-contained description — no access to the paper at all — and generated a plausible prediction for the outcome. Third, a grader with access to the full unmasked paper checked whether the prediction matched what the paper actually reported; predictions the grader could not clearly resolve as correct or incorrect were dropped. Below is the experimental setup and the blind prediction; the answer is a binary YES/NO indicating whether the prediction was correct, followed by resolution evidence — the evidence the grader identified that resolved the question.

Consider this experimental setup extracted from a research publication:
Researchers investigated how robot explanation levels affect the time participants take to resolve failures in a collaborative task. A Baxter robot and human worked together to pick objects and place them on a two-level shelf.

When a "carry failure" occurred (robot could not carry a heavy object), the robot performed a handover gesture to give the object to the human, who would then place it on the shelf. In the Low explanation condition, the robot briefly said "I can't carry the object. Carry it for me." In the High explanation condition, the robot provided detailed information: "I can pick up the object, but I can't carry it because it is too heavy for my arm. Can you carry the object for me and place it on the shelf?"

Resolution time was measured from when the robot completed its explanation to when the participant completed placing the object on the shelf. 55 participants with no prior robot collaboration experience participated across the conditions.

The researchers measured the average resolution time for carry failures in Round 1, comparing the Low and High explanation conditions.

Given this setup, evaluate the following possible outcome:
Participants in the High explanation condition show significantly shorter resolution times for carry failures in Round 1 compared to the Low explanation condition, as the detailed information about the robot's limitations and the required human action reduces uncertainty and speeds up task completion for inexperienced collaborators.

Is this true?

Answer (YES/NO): NO